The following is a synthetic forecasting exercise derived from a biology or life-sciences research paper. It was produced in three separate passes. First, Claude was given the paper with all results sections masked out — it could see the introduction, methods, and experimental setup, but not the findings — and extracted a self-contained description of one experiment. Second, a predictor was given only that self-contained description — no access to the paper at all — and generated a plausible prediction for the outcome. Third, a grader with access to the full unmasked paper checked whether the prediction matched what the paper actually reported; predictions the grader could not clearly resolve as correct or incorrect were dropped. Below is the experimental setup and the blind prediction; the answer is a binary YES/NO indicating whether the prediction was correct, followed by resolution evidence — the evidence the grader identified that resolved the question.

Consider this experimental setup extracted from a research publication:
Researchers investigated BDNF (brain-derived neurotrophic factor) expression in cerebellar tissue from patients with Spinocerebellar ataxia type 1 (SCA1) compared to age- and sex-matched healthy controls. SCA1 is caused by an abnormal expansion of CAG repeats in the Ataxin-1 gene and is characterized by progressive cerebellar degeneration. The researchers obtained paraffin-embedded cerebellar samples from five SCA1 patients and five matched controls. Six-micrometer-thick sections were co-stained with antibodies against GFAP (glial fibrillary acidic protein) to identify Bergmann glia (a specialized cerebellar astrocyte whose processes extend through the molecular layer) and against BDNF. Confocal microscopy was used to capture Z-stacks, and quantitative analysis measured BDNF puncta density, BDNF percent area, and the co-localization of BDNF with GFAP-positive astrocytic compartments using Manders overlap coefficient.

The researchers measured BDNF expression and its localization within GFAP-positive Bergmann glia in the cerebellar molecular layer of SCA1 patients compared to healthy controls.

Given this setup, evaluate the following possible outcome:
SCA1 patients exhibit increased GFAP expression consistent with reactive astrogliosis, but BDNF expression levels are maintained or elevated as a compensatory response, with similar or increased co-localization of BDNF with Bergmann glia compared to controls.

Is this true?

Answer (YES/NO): NO